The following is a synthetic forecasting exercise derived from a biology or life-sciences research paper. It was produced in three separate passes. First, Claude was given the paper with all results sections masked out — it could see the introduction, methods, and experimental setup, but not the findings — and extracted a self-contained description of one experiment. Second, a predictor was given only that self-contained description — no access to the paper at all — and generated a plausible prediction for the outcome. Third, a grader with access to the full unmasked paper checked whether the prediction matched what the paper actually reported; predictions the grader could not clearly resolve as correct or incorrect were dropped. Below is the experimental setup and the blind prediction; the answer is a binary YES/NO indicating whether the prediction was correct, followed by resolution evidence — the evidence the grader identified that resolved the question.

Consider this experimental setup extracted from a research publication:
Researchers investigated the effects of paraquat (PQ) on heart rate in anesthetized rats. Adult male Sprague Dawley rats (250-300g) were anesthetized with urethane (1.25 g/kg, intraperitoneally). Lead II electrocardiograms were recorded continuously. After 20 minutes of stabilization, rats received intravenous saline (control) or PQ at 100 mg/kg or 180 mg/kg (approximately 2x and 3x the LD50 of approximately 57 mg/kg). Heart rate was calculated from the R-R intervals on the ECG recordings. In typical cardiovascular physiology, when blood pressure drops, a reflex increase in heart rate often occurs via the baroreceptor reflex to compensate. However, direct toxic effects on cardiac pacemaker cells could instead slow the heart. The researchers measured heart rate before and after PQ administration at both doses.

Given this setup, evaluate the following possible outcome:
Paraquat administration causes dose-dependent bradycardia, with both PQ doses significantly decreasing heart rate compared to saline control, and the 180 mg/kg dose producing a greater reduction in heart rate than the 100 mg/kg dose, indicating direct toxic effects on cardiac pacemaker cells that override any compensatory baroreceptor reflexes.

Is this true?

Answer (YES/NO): YES